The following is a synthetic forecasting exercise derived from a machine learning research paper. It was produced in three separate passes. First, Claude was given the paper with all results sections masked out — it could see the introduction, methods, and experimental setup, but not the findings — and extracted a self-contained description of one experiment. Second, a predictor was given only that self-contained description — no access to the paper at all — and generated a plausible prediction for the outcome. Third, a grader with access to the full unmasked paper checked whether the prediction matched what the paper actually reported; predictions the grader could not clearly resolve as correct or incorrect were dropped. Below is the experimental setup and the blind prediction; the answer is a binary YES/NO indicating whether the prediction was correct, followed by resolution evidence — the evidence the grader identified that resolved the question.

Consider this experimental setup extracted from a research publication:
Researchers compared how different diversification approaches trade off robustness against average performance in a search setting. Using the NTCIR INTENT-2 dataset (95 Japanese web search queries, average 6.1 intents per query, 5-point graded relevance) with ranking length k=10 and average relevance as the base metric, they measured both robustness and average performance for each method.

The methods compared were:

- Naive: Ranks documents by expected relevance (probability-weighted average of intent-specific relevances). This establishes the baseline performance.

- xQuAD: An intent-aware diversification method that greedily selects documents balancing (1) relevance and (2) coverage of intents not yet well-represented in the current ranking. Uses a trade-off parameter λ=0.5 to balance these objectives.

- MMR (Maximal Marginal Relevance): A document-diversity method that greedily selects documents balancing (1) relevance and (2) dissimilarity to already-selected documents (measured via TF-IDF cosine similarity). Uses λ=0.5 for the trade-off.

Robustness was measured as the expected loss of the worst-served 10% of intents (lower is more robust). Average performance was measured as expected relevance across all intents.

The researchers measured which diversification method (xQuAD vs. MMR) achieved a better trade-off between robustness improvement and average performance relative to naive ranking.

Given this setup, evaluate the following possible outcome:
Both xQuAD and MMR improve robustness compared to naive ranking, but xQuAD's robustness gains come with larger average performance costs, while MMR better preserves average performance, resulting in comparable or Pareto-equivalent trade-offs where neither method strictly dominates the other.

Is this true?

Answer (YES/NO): NO